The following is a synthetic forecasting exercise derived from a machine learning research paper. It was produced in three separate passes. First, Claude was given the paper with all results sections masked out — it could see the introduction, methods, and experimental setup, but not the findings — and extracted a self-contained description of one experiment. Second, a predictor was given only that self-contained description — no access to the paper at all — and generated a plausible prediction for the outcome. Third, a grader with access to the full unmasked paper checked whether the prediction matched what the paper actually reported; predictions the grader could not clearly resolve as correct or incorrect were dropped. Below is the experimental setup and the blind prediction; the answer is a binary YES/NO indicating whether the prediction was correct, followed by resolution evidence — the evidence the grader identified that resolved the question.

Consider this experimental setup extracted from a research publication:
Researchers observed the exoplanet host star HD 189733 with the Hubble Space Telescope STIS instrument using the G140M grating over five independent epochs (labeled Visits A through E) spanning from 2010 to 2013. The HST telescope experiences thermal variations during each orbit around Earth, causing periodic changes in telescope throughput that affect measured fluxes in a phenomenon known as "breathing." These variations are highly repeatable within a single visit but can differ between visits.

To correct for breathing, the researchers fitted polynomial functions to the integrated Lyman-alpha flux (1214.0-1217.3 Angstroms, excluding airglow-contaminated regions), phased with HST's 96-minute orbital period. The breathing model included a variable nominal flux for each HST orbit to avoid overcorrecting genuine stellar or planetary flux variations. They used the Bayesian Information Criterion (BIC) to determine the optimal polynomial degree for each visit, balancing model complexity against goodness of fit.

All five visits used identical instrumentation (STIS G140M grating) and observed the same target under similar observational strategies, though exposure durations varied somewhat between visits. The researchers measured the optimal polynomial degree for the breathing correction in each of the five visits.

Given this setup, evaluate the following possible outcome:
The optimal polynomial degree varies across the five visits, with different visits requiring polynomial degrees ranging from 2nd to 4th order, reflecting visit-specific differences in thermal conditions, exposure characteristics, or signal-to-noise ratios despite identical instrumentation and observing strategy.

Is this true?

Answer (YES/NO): NO